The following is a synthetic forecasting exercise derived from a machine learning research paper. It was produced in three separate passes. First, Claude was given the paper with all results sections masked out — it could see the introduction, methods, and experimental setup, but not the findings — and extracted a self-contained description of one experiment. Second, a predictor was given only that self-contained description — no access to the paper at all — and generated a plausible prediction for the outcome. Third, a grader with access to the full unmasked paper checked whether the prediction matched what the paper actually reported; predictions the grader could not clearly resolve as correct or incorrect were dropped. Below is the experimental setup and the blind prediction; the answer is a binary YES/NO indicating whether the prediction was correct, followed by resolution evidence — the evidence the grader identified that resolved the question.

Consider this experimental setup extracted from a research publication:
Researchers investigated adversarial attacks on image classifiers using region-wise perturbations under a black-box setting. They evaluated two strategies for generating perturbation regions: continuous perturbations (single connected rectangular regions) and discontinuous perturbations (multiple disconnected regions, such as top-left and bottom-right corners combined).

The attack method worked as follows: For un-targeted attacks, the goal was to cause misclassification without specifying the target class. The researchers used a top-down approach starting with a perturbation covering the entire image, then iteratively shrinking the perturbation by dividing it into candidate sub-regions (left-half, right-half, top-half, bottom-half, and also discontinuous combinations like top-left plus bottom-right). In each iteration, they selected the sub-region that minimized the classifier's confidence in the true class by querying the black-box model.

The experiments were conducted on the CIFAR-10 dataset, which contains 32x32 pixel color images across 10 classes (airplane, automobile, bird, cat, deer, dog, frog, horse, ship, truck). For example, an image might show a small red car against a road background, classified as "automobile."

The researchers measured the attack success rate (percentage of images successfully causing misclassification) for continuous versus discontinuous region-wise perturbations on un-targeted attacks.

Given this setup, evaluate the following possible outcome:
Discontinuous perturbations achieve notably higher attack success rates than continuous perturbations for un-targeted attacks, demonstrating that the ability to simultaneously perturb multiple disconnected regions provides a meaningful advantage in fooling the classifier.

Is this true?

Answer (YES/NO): YES